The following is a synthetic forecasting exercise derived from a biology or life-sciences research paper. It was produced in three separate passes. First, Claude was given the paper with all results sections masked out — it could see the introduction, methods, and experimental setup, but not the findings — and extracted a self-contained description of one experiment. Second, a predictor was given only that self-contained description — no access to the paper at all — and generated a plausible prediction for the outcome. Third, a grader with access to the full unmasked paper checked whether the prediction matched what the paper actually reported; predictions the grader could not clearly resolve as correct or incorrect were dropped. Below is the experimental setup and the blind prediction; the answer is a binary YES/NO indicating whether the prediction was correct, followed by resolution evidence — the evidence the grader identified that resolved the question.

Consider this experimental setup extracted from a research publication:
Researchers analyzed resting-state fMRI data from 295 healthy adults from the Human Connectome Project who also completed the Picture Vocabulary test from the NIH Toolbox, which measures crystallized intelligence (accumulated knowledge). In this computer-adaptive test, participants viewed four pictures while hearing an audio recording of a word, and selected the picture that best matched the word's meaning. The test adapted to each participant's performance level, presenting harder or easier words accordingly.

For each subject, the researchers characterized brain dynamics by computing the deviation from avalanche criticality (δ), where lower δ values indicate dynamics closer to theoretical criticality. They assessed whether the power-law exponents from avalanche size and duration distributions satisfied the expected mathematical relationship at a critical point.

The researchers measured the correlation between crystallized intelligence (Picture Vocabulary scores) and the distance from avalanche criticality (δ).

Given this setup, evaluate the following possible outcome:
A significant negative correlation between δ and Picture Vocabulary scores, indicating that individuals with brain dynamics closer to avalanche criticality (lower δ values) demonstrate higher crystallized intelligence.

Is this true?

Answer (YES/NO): NO